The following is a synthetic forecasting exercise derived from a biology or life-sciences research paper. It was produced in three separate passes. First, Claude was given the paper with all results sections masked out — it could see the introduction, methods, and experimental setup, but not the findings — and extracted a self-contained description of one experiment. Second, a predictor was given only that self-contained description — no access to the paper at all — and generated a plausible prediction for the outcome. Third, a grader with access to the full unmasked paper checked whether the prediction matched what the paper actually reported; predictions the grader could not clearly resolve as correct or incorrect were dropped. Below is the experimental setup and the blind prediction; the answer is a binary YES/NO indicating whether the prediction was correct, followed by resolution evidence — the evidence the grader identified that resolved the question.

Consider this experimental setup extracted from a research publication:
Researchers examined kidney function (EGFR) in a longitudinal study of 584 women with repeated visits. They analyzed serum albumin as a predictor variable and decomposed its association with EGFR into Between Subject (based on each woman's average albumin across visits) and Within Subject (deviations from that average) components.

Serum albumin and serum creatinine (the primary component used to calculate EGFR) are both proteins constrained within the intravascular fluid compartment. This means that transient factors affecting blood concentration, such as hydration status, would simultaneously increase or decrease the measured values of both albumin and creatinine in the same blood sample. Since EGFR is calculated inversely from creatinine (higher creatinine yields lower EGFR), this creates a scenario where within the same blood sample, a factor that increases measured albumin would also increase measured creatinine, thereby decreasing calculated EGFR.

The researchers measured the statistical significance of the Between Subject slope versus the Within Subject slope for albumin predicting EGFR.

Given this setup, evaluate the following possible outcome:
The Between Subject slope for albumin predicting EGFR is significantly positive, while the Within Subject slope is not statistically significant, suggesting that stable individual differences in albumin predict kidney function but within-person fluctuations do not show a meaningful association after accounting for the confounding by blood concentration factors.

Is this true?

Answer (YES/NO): NO